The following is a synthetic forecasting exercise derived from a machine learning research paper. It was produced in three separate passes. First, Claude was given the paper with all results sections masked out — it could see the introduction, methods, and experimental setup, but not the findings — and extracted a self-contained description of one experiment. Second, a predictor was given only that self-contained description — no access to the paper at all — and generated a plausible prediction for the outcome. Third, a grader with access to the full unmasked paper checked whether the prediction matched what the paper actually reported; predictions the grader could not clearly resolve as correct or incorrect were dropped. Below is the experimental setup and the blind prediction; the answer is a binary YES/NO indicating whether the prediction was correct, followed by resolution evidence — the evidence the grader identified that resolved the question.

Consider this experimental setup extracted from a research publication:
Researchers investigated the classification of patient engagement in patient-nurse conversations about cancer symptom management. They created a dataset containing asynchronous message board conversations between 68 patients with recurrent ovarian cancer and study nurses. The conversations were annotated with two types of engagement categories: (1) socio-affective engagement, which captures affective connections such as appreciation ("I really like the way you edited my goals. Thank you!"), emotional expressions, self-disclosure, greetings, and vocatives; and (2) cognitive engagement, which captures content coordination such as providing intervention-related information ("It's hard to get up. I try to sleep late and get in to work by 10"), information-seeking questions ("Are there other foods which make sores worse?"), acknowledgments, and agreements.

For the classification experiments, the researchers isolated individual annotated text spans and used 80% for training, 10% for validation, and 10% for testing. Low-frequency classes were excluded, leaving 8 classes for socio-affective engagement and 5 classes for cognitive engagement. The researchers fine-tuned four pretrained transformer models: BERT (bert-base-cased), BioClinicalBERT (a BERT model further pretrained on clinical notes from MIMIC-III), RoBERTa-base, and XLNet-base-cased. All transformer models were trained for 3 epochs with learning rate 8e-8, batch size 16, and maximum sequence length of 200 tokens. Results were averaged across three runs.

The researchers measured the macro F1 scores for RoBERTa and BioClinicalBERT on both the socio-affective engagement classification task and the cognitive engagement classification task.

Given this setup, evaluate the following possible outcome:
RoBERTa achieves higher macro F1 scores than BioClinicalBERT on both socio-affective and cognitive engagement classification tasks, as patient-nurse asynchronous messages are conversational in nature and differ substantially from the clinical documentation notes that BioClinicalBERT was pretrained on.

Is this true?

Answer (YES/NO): NO